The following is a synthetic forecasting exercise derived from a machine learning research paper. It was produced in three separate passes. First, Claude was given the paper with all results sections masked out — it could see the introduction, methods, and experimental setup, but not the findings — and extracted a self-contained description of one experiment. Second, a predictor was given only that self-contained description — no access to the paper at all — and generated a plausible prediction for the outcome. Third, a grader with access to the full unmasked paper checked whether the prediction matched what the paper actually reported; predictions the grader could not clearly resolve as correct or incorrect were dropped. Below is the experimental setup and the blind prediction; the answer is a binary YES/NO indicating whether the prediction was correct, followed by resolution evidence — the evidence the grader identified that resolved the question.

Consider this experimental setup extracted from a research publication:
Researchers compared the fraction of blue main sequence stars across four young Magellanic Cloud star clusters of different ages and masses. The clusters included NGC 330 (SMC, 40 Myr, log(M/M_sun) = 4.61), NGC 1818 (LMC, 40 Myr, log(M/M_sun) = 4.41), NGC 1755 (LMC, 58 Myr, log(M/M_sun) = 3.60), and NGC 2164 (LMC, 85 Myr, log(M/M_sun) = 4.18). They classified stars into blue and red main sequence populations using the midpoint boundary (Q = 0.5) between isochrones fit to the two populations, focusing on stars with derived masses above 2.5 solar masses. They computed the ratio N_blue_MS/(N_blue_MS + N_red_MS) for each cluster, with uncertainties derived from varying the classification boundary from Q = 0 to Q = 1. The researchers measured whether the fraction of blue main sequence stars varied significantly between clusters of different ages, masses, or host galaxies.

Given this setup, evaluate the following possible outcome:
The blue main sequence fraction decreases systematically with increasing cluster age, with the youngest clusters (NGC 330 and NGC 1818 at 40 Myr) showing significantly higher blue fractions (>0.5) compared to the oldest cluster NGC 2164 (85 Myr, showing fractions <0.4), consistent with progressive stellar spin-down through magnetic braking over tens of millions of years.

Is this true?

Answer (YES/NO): NO